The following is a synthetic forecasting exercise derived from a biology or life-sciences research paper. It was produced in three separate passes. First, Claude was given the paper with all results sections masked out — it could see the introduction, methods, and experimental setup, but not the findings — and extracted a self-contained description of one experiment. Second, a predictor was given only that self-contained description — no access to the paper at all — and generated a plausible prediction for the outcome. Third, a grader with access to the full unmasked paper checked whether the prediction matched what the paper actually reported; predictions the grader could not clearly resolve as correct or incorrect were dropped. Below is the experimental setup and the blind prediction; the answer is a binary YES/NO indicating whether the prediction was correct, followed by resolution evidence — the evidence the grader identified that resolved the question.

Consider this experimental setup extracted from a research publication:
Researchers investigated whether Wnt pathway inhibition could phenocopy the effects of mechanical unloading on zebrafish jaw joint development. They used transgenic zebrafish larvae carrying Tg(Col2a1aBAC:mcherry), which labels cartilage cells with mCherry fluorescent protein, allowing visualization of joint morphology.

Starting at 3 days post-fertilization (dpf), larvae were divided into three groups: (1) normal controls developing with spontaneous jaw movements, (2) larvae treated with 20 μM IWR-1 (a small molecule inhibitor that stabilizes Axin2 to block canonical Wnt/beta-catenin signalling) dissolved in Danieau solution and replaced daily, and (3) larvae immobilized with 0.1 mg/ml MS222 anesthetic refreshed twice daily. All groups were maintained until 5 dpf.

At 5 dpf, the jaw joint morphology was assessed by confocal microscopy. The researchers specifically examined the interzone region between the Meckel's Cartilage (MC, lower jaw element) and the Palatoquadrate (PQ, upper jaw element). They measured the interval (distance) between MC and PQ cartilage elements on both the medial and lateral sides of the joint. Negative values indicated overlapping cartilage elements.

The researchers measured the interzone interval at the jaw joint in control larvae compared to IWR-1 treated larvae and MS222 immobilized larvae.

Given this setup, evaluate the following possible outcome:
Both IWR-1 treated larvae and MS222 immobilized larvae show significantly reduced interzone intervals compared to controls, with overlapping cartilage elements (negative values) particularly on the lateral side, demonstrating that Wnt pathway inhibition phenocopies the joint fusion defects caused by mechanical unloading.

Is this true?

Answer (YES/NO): NO